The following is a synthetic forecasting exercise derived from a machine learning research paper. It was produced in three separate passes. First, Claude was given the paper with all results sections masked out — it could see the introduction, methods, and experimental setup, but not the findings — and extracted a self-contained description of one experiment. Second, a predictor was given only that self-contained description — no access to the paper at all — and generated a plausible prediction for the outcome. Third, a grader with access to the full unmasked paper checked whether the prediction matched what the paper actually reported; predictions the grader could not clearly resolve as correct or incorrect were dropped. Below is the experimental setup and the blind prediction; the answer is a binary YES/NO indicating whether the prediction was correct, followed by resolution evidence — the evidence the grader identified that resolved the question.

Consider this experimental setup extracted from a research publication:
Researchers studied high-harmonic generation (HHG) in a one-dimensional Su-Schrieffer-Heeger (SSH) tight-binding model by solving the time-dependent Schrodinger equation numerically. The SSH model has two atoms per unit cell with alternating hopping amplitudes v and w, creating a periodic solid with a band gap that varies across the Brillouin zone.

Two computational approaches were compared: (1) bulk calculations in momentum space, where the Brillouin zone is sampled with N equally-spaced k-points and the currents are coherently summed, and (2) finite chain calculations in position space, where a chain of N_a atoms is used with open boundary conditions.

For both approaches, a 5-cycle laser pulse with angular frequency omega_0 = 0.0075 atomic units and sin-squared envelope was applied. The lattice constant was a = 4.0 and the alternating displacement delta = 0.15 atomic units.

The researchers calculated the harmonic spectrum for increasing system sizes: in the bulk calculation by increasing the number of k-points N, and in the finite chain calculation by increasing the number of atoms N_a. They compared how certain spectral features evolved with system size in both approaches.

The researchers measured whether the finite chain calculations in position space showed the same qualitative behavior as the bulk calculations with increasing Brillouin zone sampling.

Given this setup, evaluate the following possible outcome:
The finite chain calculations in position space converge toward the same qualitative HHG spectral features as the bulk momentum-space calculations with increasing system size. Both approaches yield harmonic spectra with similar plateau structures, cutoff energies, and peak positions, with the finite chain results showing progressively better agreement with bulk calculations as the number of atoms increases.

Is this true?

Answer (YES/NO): YES